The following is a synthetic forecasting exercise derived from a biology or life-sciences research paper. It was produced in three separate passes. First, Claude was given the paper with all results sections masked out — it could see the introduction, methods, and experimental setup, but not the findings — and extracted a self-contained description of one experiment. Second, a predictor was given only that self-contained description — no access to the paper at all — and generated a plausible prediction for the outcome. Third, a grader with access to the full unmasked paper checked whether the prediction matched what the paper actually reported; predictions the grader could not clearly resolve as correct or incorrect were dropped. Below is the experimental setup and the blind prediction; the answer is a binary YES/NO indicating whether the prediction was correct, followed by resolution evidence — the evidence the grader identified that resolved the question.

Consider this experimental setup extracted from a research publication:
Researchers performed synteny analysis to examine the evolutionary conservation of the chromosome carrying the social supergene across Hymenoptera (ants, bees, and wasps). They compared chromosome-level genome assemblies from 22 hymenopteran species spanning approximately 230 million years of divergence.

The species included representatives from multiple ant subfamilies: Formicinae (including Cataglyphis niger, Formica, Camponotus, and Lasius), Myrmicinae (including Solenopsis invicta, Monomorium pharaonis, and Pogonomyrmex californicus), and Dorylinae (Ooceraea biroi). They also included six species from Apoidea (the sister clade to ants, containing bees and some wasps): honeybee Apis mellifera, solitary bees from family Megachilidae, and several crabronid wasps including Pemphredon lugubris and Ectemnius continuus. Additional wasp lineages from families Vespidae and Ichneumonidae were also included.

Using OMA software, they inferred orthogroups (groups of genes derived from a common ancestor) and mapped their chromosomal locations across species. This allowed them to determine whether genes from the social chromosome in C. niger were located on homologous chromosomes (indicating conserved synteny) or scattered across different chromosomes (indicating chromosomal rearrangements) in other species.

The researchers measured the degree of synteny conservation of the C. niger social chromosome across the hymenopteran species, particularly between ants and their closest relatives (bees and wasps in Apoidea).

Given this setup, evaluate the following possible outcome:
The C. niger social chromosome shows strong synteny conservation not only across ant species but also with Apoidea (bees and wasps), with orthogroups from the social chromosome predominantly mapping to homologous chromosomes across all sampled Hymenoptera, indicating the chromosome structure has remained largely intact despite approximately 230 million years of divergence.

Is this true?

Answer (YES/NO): NO